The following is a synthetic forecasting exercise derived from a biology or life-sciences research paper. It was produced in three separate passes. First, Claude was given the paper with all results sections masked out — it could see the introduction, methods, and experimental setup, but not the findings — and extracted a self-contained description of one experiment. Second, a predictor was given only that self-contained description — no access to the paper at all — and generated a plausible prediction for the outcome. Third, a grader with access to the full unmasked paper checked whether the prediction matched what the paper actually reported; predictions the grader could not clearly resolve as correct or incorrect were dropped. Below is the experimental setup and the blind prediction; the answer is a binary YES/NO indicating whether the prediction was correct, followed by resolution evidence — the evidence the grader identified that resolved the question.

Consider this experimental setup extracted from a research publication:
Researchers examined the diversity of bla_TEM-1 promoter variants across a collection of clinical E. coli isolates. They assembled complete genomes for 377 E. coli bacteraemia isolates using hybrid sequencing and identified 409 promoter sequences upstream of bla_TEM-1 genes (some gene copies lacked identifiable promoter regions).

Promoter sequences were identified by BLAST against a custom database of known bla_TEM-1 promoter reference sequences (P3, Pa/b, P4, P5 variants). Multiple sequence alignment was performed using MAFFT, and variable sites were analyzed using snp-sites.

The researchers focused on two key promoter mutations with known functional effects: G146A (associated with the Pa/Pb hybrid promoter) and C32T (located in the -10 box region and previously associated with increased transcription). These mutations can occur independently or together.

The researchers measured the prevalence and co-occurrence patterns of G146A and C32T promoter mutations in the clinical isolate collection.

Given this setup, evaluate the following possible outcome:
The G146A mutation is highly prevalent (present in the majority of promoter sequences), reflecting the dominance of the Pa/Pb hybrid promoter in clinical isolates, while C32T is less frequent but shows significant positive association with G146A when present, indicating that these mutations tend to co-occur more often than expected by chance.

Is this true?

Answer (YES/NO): NO